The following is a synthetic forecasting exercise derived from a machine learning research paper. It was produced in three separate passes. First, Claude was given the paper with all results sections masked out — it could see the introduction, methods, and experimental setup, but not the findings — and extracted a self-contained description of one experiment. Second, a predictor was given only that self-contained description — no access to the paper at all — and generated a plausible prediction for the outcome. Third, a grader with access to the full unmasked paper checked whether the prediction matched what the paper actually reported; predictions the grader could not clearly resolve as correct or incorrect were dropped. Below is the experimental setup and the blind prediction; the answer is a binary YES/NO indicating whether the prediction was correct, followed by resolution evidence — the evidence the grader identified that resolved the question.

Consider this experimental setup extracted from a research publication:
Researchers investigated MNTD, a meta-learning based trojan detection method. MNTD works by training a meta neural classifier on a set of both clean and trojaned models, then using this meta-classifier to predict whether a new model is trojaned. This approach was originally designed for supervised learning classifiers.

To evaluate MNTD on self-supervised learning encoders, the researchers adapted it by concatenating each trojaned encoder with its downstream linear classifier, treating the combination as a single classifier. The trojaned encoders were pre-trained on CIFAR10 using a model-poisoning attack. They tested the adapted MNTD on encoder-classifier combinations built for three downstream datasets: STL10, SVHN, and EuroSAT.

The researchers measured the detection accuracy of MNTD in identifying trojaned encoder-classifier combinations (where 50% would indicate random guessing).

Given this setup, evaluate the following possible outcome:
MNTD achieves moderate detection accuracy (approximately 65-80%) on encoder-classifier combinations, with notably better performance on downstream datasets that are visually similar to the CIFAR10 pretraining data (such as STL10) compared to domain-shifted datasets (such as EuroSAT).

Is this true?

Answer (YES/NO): NO